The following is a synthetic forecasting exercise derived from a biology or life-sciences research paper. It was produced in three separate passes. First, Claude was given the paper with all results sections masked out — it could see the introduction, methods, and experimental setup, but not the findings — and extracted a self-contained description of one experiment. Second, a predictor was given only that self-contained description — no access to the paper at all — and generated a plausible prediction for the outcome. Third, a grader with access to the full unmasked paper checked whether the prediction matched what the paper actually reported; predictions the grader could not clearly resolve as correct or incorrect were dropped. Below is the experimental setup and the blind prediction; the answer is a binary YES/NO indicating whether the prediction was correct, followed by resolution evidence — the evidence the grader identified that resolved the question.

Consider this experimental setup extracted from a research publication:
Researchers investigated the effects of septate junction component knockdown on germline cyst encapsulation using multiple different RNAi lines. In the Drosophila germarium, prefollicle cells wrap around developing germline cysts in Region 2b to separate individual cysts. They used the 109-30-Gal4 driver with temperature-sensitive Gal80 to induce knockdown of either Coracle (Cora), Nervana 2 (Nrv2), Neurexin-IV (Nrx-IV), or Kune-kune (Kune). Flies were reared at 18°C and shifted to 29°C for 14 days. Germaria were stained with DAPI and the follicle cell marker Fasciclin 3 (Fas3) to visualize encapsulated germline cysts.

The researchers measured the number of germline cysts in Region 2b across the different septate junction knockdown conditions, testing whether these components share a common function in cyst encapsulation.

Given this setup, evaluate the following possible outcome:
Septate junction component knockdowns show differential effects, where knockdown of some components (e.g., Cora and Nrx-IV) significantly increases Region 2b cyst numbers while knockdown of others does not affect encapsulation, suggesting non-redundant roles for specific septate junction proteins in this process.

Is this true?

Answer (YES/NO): NO